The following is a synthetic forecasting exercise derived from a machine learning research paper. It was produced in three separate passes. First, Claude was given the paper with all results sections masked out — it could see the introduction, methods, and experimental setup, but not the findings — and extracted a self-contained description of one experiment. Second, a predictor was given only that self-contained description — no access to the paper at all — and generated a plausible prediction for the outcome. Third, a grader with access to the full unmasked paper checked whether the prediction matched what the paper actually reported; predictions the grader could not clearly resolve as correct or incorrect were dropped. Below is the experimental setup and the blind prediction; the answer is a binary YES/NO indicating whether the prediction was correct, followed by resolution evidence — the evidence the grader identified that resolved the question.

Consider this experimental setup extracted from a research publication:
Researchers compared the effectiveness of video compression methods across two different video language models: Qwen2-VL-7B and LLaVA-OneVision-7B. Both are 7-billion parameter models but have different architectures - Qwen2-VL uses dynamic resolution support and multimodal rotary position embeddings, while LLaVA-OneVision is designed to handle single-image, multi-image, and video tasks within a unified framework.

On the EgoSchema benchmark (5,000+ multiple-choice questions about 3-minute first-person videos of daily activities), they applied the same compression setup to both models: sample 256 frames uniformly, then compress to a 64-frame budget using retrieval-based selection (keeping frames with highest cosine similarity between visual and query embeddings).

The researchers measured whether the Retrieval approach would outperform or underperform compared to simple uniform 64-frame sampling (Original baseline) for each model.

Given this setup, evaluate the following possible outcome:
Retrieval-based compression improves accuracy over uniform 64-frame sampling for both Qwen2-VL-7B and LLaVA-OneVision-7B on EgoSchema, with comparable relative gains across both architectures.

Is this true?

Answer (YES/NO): NO